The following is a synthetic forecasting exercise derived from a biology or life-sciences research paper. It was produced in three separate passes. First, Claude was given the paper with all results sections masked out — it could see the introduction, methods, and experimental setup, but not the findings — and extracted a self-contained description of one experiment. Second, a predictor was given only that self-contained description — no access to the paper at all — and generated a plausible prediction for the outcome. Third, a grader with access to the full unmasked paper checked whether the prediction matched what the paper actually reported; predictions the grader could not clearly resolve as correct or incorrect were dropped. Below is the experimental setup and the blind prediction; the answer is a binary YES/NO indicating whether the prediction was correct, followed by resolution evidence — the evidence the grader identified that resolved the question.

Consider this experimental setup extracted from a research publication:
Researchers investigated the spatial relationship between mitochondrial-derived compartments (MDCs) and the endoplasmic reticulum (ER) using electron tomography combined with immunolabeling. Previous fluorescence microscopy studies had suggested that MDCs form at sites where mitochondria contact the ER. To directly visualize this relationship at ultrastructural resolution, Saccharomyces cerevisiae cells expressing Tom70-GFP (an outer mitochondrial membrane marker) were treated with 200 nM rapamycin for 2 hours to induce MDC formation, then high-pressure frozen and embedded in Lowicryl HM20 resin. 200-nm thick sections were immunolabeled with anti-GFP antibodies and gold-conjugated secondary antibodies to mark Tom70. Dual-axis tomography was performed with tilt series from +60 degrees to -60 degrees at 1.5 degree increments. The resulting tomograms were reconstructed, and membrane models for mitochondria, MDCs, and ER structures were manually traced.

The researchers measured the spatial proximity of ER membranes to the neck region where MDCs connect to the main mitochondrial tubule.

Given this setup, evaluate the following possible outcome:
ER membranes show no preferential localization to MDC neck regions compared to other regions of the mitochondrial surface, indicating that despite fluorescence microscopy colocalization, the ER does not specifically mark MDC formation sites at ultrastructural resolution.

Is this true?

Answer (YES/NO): NO